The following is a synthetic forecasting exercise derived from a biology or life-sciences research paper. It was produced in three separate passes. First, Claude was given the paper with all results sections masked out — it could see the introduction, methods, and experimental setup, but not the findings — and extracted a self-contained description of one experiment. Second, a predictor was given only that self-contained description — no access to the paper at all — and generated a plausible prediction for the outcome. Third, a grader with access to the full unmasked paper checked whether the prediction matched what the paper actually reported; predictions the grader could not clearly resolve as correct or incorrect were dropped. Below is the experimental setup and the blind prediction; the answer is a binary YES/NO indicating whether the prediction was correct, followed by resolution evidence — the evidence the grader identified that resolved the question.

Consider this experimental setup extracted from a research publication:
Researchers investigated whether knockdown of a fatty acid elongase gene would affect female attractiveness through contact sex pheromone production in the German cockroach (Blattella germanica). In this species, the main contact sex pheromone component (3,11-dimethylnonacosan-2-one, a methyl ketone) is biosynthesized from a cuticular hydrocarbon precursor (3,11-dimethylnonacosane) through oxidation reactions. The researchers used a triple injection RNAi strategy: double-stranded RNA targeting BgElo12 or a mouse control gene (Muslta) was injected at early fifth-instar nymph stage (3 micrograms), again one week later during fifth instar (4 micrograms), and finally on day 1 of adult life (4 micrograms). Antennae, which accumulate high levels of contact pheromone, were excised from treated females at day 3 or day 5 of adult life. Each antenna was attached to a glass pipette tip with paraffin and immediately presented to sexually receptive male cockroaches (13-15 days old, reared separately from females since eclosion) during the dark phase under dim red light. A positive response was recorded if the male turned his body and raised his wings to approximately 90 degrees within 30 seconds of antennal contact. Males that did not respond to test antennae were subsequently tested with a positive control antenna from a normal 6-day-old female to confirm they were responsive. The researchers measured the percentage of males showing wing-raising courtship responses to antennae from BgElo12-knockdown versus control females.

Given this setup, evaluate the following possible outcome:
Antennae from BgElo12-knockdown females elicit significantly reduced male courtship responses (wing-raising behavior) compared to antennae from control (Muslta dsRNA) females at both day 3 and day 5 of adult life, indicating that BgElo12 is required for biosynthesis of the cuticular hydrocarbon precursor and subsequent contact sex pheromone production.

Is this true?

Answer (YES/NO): NO